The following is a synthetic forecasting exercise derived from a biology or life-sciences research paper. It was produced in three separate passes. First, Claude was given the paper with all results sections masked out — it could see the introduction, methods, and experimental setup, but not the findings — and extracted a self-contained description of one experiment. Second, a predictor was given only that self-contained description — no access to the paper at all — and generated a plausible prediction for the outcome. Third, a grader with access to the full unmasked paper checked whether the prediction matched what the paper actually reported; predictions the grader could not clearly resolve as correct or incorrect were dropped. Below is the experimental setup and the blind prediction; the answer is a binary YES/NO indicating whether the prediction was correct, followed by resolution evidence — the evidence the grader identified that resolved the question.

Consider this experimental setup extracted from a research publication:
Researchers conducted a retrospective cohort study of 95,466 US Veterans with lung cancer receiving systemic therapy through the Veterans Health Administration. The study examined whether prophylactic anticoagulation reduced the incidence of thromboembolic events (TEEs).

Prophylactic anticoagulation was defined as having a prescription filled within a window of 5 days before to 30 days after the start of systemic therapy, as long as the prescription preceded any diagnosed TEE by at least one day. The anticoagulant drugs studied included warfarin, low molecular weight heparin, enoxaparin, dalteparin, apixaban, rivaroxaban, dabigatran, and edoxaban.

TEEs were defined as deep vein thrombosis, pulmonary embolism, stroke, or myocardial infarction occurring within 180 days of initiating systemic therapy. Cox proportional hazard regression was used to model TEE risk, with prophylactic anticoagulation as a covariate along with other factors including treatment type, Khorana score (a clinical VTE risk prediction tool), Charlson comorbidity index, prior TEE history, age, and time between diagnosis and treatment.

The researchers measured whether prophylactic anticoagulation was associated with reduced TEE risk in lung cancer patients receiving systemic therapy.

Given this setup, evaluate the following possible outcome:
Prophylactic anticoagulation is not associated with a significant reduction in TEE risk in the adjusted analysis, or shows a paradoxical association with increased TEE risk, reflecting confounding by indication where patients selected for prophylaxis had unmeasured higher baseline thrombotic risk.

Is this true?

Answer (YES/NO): YES